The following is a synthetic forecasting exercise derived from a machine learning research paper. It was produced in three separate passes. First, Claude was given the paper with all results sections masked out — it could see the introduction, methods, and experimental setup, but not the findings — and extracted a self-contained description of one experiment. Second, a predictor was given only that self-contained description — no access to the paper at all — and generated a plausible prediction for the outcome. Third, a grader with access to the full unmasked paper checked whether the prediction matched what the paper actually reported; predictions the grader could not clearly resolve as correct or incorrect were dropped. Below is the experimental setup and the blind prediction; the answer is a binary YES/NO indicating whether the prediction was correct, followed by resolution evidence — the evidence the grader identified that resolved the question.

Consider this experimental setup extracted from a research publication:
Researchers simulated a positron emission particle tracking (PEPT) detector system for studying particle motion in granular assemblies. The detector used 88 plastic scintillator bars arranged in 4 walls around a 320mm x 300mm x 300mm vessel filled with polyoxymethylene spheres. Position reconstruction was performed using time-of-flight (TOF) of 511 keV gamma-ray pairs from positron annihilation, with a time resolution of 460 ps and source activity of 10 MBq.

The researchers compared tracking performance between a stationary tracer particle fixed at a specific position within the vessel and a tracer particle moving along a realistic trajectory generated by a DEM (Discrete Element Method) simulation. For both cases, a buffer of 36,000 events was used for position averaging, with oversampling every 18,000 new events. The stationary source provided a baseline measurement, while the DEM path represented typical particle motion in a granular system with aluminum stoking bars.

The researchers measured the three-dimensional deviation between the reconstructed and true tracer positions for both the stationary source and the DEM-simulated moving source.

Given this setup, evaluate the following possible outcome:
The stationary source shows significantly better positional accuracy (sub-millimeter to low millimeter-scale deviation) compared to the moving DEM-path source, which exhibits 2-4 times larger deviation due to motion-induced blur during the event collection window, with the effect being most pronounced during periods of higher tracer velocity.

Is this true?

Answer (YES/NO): NO